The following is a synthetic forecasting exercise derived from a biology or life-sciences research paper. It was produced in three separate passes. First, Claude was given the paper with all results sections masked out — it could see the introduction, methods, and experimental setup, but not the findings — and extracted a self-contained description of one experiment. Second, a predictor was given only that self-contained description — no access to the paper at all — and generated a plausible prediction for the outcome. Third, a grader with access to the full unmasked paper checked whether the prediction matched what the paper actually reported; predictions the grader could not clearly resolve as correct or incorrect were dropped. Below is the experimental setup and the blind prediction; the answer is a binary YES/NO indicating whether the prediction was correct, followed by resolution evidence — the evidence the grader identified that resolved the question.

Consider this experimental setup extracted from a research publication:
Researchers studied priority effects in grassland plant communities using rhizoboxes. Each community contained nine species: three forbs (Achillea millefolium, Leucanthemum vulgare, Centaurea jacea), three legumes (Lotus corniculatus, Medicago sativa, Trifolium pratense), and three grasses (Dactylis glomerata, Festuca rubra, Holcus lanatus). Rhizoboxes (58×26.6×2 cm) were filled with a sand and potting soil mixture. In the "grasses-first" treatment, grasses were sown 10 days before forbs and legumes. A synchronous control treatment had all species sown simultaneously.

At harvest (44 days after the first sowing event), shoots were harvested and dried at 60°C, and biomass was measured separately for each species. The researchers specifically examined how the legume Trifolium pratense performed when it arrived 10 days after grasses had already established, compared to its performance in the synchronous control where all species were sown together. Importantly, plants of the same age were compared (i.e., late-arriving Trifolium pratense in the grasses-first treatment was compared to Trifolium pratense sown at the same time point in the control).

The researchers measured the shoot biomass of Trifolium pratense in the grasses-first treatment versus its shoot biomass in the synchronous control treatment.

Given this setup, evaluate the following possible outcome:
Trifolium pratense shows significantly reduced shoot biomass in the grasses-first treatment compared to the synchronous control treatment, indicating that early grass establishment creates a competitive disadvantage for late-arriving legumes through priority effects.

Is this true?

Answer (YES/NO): YES